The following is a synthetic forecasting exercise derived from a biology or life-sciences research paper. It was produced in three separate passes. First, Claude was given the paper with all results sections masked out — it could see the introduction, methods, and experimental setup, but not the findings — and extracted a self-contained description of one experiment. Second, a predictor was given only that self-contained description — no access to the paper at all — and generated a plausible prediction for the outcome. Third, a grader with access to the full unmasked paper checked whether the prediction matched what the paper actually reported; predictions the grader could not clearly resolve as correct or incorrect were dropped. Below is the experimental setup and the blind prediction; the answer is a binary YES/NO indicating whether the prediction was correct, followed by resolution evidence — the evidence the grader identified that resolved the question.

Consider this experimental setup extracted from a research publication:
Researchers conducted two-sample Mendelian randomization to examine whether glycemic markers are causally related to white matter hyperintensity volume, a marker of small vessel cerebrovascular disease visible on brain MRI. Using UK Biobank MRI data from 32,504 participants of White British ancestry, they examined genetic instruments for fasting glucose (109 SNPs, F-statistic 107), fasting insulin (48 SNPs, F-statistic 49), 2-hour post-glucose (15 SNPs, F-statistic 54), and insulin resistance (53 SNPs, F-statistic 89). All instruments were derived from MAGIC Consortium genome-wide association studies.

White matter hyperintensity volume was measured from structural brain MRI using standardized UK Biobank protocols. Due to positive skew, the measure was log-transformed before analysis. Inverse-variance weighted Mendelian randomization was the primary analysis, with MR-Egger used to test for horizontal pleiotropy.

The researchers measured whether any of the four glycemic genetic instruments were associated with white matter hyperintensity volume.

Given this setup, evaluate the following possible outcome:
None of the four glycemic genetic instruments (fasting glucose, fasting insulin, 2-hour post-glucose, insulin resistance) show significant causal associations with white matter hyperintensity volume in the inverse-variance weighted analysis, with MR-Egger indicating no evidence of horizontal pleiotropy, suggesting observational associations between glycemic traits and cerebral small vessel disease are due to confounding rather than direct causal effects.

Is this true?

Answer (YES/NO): YES